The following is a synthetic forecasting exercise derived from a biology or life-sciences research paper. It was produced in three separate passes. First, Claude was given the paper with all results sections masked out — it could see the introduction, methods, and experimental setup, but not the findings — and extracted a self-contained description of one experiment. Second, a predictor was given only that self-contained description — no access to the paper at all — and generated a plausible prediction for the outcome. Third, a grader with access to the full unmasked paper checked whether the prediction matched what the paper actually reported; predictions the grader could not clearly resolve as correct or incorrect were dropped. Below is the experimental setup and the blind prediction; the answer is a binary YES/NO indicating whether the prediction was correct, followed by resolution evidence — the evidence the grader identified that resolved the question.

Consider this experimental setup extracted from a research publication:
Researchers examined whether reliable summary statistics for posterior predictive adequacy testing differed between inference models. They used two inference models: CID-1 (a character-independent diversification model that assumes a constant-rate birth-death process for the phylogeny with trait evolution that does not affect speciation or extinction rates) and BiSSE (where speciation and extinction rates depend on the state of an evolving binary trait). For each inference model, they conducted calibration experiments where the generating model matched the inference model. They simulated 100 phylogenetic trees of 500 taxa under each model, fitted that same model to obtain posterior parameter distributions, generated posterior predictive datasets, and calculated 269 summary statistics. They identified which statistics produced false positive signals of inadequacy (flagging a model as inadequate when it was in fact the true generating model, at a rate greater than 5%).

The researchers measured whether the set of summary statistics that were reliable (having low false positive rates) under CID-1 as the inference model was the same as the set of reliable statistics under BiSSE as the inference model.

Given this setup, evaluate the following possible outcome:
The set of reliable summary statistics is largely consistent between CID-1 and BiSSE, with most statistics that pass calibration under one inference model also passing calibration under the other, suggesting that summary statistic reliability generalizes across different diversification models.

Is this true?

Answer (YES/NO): NO